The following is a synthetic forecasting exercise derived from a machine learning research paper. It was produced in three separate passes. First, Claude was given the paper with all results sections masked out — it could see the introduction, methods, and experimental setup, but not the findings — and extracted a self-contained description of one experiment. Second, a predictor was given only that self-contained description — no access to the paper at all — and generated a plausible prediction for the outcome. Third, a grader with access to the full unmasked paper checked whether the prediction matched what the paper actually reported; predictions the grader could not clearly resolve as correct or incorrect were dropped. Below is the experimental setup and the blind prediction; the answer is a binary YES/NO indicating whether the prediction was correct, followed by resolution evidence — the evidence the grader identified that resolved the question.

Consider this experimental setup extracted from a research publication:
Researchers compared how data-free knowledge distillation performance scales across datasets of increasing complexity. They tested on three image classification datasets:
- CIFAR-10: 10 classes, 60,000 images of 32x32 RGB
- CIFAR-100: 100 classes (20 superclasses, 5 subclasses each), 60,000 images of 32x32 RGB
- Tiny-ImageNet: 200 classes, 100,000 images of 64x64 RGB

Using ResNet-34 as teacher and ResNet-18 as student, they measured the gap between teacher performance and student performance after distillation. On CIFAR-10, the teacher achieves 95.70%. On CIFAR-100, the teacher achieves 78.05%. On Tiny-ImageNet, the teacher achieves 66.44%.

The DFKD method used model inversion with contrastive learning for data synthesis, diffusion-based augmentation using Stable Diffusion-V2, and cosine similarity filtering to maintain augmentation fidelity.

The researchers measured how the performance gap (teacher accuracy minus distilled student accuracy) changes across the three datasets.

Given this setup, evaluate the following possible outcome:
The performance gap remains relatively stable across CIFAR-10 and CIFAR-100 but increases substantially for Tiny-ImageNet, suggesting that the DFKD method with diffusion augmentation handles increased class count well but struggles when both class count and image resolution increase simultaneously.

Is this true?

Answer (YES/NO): NO